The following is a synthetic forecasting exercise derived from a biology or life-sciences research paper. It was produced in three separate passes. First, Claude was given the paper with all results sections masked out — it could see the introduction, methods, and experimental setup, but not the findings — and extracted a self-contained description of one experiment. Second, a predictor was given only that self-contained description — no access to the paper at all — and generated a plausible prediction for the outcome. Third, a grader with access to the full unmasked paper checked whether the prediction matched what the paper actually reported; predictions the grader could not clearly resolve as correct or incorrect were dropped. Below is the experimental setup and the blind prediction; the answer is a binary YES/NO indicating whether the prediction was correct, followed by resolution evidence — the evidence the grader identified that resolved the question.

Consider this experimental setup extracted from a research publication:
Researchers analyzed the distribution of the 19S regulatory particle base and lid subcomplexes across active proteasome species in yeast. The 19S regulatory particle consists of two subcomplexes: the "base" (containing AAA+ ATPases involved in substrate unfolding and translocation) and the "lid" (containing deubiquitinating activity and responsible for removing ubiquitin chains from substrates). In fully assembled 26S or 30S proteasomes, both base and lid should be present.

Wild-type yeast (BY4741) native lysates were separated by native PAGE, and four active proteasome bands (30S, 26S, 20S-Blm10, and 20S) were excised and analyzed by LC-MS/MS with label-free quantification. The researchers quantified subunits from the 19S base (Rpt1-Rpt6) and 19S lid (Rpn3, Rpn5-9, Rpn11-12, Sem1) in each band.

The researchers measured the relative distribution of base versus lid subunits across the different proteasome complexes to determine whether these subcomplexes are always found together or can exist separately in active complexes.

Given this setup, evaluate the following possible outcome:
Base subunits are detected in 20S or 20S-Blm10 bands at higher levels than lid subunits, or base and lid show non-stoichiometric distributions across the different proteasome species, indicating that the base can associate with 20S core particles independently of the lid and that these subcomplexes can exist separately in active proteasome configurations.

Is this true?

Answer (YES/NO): NO